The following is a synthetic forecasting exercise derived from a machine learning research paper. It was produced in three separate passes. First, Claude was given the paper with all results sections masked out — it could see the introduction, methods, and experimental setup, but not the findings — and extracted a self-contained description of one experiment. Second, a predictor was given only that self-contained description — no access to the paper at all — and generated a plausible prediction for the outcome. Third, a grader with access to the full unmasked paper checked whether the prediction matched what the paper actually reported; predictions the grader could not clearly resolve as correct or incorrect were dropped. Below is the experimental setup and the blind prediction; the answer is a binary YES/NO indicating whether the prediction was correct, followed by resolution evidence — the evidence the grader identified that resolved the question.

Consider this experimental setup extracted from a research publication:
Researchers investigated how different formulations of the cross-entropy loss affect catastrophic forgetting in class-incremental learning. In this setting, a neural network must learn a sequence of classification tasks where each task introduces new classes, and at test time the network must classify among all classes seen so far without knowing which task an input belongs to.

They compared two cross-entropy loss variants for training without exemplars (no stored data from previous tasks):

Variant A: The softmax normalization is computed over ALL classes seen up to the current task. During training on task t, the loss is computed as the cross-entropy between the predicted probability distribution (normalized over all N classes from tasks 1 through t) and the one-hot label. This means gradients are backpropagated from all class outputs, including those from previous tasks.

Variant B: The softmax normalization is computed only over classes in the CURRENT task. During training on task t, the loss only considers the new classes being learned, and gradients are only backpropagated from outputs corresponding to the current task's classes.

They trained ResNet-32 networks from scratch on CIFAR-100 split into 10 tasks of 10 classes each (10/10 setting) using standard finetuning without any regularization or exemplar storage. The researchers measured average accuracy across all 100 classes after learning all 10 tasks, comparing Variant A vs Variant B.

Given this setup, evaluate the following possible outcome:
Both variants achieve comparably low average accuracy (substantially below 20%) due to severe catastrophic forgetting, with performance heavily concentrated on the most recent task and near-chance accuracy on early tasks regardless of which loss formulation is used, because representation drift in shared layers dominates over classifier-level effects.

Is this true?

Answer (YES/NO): NO